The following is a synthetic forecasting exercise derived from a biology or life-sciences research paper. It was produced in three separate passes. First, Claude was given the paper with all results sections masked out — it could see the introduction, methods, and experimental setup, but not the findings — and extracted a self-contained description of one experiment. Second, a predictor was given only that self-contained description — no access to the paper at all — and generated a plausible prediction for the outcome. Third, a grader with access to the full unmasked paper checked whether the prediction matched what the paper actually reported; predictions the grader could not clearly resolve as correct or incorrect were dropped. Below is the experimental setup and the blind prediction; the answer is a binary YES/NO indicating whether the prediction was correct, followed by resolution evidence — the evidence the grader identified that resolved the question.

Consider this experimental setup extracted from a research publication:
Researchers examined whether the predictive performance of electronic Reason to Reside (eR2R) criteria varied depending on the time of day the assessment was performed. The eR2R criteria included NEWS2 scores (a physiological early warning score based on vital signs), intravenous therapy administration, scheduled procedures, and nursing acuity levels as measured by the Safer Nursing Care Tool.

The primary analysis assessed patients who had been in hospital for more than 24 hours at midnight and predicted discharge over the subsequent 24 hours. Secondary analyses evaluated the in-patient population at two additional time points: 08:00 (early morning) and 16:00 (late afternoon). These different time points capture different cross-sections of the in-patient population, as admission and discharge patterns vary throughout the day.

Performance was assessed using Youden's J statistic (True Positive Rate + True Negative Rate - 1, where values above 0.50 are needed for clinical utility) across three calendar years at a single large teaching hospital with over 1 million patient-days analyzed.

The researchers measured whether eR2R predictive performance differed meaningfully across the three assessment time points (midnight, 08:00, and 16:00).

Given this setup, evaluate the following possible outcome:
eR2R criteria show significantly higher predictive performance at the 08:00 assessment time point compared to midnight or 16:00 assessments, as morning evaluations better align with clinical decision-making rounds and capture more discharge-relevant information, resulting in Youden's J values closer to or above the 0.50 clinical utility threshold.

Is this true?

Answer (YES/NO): NO